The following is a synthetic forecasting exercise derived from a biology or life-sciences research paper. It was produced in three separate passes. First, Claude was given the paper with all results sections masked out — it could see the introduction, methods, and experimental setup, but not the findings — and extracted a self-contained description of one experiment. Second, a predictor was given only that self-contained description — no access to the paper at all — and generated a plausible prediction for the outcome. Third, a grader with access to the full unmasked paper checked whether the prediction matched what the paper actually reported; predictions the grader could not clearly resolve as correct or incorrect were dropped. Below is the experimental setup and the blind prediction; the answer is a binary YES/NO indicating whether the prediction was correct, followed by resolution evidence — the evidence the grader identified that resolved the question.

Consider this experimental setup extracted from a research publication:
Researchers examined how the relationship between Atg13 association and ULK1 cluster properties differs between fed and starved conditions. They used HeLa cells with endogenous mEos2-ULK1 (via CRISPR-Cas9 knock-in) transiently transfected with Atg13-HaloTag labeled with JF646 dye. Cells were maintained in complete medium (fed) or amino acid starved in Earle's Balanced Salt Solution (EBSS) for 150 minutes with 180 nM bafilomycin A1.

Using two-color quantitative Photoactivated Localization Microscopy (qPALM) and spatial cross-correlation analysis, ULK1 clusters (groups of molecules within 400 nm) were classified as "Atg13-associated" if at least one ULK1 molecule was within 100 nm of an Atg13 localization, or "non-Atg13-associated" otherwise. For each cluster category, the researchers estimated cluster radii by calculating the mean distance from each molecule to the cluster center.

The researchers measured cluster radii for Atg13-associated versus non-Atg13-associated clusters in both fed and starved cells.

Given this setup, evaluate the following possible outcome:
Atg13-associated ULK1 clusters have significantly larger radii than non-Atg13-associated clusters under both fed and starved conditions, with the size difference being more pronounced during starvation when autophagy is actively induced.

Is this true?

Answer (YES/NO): NO